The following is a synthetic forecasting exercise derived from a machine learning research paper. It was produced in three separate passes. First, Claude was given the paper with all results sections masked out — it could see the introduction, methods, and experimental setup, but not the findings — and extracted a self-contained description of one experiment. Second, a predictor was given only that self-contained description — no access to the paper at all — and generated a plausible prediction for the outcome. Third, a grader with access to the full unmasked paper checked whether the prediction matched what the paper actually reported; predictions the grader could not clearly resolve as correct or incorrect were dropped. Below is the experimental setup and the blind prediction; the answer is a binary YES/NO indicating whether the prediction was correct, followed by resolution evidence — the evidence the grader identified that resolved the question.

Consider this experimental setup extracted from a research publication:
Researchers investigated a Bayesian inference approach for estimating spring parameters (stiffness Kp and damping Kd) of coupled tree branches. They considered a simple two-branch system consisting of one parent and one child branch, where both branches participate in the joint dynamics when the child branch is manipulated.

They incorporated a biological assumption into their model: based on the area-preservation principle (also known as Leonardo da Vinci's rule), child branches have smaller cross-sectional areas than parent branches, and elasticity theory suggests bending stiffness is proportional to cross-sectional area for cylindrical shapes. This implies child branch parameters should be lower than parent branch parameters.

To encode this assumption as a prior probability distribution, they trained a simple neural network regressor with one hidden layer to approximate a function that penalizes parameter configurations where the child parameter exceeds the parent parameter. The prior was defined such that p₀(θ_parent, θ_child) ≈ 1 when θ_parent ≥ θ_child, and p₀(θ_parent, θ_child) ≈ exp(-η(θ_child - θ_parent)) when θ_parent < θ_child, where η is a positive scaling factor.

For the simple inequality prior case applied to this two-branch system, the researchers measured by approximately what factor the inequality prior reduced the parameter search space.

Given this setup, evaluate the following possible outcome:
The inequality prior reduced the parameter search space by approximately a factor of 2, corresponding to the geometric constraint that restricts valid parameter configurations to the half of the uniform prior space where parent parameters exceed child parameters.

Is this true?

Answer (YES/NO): NO